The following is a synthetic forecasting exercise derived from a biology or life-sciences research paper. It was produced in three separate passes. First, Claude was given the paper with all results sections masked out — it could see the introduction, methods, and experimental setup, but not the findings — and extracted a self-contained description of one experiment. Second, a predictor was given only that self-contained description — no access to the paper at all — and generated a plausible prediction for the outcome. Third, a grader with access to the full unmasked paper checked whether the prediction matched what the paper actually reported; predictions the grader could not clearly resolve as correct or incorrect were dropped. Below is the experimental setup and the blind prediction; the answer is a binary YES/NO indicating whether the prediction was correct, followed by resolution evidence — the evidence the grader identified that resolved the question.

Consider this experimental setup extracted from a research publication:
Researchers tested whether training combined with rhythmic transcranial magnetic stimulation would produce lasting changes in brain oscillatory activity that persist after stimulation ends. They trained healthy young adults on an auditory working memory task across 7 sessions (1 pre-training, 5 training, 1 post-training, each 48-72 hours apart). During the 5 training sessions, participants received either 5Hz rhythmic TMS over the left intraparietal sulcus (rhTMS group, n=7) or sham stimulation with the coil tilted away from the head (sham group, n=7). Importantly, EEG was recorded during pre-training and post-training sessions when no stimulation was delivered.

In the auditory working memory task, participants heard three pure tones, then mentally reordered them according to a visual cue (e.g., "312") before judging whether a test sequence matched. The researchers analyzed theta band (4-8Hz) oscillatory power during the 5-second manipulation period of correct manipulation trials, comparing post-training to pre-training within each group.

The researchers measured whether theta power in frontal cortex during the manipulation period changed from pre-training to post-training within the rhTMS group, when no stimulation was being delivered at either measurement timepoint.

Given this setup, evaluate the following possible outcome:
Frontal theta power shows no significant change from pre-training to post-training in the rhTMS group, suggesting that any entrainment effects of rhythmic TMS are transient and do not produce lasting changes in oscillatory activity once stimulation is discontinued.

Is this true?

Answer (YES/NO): NO